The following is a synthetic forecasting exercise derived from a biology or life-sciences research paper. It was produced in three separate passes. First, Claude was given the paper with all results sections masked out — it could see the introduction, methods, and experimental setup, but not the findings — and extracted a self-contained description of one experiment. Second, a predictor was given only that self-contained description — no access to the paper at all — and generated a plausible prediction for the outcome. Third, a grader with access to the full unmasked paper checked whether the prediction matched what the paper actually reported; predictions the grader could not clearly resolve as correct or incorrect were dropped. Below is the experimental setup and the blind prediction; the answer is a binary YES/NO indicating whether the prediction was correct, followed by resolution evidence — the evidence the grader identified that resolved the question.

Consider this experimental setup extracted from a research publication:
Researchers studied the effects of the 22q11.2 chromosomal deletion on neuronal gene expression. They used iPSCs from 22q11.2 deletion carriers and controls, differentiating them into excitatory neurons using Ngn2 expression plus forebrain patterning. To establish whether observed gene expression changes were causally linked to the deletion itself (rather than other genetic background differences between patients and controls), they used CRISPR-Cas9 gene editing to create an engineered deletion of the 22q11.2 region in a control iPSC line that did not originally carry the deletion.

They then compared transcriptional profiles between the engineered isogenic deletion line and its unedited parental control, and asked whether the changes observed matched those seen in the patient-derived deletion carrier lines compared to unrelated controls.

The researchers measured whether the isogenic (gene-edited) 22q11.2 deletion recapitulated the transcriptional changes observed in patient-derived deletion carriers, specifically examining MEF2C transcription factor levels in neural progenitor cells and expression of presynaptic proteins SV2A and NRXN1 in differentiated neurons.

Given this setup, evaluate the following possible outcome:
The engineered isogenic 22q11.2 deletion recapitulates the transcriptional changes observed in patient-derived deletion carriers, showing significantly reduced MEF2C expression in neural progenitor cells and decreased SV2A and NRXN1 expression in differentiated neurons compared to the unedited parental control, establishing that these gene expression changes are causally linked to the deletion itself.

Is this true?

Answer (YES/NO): NO